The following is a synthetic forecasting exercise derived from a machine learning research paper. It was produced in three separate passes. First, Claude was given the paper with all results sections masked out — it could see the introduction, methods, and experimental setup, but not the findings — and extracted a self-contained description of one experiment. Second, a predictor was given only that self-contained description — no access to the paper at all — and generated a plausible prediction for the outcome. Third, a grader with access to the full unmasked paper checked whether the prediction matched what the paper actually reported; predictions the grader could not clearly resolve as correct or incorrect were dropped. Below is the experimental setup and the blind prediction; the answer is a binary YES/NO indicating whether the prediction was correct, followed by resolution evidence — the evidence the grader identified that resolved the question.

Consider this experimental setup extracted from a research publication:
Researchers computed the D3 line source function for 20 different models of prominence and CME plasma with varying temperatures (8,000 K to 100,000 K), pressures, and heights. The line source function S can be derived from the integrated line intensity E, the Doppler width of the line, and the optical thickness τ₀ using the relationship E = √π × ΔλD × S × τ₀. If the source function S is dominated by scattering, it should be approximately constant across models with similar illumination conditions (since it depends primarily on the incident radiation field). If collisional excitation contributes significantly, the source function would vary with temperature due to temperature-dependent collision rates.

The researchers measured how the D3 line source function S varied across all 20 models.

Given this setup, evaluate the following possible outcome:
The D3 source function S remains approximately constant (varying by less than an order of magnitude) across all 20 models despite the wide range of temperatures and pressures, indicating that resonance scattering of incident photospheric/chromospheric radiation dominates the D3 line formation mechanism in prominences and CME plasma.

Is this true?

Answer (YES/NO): YES